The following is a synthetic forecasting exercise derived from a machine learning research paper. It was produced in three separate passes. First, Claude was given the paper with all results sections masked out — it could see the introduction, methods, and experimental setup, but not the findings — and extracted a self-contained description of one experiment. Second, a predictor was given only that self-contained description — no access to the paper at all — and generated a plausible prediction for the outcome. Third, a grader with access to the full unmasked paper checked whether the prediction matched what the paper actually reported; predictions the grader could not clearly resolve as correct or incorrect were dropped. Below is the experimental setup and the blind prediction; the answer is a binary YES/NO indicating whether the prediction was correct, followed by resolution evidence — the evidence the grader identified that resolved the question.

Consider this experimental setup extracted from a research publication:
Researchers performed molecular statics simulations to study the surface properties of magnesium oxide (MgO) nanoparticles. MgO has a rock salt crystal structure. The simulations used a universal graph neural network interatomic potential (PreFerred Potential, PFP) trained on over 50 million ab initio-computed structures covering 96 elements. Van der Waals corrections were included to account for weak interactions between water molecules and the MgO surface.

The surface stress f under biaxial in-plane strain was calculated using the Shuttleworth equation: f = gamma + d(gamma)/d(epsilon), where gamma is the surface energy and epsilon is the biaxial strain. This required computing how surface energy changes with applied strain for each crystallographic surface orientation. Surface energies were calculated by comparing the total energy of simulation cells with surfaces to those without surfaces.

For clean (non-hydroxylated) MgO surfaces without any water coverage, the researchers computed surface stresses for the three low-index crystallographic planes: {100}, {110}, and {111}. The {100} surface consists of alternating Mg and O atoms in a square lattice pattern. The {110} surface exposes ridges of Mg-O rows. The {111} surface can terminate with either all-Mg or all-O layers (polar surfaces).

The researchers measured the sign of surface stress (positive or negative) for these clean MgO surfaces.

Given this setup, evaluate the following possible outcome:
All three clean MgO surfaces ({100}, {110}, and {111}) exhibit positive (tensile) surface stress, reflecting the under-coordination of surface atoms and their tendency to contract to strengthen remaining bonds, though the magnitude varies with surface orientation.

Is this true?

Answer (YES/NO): NO